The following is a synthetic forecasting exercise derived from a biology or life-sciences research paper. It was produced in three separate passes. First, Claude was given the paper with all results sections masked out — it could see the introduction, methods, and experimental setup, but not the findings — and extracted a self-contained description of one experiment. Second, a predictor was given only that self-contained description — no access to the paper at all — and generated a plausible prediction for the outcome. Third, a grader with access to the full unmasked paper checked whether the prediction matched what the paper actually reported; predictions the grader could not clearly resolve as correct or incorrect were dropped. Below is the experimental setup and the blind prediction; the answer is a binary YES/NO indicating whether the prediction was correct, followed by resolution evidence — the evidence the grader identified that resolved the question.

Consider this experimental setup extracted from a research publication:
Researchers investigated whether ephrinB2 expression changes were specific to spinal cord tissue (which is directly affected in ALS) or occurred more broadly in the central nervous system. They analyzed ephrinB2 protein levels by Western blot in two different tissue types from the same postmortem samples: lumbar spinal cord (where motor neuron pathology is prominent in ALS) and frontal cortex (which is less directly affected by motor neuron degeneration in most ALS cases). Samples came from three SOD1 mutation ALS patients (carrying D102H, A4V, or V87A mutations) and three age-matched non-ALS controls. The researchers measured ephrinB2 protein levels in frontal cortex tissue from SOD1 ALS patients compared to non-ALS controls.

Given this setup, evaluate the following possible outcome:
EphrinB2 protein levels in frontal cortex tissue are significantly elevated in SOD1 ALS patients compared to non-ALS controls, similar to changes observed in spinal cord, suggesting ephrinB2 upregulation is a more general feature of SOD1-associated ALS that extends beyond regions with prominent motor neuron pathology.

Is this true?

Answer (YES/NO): NO